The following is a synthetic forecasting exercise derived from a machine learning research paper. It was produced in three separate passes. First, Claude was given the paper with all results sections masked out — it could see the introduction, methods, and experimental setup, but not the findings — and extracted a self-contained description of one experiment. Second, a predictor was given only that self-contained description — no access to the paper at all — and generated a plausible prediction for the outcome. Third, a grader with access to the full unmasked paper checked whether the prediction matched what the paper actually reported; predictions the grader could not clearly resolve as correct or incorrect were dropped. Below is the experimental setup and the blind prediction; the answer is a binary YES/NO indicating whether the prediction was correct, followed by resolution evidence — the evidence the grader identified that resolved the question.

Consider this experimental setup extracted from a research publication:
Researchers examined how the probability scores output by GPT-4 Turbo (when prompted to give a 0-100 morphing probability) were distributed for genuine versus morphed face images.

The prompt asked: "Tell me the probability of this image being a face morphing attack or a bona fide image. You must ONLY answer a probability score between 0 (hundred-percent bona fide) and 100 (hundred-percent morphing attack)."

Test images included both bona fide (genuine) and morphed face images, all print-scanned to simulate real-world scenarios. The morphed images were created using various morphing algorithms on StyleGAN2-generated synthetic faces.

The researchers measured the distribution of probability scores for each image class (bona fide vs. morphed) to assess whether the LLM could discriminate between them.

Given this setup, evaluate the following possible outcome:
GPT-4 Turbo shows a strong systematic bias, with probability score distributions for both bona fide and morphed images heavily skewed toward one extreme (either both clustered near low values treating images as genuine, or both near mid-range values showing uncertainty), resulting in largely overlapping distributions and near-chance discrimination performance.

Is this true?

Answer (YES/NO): NO